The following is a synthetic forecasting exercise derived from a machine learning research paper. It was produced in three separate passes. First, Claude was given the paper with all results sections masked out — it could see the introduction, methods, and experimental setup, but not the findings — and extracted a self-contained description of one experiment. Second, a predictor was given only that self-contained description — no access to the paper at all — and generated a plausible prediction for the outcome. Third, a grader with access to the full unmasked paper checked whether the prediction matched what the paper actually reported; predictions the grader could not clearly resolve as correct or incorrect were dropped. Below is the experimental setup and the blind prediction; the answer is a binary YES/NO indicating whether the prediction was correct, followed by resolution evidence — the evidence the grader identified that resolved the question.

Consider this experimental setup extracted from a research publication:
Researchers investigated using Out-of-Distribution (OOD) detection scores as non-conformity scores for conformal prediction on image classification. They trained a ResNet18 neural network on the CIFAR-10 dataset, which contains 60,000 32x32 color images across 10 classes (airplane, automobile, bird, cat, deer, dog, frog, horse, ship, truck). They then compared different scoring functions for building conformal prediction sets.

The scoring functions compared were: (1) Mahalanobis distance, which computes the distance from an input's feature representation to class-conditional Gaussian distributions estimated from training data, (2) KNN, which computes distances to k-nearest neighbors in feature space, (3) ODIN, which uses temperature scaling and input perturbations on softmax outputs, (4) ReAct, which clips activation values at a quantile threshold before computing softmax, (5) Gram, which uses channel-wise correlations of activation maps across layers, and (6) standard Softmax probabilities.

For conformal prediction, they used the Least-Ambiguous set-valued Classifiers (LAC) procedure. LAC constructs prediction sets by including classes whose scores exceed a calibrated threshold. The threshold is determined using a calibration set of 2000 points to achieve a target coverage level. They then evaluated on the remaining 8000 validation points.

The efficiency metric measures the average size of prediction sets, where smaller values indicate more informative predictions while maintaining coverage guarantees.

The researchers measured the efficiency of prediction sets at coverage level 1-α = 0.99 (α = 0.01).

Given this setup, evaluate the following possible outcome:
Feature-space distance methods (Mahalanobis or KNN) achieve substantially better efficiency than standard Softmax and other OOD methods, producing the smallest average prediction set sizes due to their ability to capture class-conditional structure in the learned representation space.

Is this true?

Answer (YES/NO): YES